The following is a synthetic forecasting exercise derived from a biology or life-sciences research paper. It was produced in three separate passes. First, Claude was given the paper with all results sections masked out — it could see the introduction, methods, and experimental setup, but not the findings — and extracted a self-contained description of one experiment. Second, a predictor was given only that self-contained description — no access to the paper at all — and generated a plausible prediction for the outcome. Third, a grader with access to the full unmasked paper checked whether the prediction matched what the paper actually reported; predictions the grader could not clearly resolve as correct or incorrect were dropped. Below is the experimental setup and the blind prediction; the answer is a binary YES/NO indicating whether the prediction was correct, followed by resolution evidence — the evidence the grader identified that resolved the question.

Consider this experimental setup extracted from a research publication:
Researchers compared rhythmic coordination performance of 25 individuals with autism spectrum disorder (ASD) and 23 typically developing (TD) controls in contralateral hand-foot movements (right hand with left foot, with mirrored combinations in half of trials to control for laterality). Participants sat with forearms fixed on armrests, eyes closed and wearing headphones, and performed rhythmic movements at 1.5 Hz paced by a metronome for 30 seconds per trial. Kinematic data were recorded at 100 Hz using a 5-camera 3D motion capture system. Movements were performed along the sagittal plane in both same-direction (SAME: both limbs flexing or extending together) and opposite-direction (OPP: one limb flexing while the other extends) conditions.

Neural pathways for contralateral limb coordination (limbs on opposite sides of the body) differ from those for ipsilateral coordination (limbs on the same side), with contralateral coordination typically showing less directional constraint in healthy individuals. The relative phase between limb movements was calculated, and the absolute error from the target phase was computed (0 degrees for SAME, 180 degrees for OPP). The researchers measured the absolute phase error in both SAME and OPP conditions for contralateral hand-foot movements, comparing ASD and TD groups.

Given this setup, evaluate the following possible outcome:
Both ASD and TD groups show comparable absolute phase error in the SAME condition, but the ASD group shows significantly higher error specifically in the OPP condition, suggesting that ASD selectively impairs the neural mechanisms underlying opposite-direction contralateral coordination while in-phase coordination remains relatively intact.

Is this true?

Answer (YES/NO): YES